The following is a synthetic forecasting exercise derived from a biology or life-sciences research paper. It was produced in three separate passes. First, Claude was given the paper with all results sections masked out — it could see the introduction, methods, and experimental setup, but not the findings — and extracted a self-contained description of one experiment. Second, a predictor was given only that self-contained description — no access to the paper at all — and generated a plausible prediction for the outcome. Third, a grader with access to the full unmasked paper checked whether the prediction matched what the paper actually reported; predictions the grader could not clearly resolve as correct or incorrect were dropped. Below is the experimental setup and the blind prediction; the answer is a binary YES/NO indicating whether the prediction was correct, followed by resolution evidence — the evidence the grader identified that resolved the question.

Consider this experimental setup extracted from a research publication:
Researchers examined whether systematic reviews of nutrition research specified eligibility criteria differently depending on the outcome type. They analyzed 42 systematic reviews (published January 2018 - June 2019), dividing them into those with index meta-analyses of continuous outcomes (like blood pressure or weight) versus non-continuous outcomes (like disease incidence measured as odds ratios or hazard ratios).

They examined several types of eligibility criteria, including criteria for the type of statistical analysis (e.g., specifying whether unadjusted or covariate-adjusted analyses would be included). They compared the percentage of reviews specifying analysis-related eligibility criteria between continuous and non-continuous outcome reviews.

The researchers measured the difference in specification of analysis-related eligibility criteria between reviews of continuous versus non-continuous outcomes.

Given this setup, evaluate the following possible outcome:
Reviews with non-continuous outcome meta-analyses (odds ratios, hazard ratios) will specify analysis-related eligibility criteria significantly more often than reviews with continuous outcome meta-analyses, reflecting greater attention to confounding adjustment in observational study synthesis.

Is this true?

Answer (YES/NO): NO